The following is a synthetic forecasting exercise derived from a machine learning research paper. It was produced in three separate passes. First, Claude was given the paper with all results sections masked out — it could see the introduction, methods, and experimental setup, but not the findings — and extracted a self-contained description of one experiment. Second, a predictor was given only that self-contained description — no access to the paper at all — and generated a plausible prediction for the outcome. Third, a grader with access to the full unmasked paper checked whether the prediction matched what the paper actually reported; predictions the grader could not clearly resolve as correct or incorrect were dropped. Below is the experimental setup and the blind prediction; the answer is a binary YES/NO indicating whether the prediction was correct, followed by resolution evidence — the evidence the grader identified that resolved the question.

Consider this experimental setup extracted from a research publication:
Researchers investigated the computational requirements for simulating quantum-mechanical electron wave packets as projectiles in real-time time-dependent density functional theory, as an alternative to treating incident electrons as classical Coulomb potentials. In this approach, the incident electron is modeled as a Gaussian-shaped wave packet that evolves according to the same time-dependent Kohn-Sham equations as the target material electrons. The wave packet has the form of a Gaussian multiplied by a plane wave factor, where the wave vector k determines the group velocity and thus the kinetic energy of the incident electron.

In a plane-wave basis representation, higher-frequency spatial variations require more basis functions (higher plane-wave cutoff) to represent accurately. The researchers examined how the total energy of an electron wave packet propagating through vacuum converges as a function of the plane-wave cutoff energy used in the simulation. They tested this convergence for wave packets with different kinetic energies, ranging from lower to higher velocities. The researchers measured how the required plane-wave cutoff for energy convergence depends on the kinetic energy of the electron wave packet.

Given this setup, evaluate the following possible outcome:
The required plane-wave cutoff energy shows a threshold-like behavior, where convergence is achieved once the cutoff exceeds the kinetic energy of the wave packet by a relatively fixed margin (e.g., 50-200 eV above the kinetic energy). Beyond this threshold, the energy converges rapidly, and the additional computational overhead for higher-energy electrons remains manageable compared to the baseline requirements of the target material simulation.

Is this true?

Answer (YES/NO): NO